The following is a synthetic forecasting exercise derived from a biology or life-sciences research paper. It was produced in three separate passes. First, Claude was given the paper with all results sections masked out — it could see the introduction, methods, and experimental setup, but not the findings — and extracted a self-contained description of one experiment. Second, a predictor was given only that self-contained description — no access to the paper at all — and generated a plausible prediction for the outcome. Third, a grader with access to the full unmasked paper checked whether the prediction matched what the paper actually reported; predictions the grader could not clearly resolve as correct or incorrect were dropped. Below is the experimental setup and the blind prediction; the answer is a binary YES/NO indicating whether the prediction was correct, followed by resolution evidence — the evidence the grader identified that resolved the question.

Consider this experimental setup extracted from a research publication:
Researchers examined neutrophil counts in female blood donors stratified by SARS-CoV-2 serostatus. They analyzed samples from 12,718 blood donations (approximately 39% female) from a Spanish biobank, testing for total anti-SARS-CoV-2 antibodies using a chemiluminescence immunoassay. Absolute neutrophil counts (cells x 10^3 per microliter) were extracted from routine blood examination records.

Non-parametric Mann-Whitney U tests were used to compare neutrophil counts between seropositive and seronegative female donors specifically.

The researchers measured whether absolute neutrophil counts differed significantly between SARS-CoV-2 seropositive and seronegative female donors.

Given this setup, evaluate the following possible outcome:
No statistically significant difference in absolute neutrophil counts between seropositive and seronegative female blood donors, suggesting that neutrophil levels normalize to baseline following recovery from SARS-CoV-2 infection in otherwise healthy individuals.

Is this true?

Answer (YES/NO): NO